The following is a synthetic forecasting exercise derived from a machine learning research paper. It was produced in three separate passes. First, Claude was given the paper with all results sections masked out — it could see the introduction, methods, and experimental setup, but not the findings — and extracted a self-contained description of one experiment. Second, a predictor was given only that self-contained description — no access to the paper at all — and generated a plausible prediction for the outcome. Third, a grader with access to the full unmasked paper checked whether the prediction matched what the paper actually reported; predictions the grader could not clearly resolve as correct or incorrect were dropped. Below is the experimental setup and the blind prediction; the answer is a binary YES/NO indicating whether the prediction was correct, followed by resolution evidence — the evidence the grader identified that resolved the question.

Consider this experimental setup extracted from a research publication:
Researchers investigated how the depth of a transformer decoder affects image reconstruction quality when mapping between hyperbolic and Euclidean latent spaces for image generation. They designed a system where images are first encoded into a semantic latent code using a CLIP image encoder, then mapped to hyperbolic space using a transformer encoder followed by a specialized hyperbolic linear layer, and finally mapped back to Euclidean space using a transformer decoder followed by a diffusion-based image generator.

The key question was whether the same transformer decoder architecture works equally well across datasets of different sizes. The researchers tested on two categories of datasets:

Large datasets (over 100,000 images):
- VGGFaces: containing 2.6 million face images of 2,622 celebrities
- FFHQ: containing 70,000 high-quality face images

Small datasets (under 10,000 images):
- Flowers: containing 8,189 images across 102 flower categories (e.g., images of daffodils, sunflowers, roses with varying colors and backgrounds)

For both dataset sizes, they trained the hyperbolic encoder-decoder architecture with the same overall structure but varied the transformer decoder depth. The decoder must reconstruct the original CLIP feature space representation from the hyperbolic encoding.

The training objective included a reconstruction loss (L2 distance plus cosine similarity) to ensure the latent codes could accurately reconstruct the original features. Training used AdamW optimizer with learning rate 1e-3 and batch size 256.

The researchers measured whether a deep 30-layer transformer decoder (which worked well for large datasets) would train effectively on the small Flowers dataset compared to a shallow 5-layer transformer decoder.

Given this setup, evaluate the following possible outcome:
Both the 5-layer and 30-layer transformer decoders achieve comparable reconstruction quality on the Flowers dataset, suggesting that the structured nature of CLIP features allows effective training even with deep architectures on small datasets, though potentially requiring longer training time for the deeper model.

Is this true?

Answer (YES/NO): NO